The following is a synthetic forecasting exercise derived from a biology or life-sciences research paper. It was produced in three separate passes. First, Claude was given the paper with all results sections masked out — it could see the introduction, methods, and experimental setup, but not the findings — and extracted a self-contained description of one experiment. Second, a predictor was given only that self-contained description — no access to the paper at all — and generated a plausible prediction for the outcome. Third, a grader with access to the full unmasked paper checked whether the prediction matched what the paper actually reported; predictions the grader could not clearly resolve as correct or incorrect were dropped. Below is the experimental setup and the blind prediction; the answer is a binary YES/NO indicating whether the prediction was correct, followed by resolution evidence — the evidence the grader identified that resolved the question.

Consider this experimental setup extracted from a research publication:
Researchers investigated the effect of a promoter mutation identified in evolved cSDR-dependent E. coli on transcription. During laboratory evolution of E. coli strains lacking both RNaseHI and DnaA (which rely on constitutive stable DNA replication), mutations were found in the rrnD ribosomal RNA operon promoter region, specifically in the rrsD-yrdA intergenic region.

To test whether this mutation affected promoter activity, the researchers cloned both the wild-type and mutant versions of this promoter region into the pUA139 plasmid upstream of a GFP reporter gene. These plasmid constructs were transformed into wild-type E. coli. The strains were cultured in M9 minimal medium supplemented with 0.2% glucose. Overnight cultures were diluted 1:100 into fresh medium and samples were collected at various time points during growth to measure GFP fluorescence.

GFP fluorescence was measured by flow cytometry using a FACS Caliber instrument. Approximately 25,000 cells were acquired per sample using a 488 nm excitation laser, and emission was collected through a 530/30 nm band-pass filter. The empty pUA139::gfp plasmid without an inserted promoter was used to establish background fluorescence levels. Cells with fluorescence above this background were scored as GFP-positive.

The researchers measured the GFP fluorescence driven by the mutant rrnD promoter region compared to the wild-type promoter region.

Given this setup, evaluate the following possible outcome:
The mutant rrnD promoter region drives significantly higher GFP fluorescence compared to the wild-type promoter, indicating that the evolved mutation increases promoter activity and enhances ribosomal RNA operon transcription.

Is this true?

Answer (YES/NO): NO